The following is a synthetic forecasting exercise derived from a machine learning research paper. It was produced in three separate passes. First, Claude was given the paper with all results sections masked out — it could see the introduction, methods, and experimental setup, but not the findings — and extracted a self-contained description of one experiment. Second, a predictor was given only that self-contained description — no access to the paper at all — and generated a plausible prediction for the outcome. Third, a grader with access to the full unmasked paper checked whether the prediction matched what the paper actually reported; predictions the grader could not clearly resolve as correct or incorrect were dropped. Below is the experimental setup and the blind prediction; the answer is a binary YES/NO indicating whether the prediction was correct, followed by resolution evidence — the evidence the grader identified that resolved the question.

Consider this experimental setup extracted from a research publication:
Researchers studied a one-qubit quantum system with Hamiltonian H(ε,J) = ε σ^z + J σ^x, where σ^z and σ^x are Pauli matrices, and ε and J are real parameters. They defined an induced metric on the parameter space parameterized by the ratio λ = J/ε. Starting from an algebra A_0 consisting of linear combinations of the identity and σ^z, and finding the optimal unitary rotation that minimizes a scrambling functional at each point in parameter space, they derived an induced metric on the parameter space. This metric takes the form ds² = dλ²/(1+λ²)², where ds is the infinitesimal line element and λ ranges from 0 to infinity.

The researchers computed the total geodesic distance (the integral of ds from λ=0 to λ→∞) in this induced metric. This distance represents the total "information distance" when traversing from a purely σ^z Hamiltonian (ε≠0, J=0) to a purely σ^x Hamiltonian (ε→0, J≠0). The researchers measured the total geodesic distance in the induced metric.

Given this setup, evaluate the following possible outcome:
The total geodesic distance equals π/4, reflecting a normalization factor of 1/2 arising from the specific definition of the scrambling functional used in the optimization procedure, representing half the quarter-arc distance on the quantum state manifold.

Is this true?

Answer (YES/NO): NO